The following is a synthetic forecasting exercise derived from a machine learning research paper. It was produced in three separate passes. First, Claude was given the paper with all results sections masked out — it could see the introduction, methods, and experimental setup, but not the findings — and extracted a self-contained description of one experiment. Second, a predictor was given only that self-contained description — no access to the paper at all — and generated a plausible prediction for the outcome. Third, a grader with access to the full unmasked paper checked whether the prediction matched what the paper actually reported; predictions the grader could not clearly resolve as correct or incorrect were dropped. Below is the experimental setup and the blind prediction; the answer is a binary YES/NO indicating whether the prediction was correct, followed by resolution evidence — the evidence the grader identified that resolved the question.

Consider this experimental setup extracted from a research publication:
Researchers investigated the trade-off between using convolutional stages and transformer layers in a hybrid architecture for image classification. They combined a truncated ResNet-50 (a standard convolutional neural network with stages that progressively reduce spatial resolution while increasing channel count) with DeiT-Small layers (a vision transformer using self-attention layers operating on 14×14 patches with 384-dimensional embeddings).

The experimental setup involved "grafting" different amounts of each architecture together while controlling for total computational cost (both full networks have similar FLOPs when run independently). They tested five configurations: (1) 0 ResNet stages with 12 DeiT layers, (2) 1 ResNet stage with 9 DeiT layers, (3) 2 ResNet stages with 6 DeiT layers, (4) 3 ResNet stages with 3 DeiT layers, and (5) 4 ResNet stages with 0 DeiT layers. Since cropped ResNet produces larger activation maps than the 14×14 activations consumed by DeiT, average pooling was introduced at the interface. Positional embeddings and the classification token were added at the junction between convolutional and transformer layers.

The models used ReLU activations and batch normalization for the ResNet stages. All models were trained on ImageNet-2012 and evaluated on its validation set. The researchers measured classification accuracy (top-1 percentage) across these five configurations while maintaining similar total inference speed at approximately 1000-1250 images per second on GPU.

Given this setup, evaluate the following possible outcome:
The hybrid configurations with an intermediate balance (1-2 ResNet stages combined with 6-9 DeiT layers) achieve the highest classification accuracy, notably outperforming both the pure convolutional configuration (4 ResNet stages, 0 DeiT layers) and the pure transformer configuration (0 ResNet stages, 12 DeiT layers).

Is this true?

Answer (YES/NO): YES